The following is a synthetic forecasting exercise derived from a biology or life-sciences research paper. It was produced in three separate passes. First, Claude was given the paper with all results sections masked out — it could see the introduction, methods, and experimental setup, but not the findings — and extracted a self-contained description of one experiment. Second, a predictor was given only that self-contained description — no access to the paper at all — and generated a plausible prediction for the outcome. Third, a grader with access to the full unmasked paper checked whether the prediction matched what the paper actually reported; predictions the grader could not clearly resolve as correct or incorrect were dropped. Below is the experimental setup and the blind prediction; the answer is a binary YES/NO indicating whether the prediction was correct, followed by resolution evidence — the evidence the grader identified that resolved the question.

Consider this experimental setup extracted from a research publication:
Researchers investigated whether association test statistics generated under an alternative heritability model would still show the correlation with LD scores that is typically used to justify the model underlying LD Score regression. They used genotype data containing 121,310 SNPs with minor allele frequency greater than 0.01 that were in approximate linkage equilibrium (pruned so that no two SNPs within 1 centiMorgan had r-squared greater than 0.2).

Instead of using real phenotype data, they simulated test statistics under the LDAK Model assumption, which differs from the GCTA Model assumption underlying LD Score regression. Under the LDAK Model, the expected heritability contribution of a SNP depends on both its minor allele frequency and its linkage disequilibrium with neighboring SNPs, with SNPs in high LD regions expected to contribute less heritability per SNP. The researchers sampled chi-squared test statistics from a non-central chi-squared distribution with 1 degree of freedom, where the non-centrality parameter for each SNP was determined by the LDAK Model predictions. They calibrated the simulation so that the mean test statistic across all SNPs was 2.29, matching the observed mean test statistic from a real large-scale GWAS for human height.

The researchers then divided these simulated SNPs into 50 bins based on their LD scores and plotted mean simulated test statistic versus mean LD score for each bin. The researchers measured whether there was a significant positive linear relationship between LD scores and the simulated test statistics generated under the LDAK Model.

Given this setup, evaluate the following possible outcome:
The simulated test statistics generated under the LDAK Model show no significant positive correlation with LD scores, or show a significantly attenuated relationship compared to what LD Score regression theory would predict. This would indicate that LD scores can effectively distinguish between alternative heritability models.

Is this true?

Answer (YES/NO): NO